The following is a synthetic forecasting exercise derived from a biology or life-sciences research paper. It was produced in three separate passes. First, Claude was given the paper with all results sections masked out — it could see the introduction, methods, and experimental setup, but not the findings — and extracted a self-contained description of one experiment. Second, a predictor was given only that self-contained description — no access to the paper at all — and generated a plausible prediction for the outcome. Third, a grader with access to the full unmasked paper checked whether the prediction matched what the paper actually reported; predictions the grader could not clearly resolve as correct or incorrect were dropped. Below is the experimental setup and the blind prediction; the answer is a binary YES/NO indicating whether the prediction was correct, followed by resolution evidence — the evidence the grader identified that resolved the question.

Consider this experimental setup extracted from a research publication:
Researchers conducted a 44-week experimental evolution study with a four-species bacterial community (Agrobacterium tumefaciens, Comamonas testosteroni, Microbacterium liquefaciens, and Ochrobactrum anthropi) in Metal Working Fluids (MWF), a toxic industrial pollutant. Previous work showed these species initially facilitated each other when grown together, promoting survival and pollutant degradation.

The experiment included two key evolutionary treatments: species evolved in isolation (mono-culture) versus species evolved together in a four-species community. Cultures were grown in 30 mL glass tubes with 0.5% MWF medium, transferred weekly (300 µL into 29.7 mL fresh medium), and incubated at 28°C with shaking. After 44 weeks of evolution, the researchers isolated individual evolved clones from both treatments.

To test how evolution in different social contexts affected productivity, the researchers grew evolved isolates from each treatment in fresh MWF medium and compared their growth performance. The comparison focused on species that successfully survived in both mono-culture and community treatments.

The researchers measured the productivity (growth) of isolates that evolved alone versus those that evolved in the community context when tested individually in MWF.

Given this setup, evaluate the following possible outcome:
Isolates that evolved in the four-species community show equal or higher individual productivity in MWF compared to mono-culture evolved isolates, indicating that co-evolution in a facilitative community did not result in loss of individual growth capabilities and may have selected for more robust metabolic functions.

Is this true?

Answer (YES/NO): NO